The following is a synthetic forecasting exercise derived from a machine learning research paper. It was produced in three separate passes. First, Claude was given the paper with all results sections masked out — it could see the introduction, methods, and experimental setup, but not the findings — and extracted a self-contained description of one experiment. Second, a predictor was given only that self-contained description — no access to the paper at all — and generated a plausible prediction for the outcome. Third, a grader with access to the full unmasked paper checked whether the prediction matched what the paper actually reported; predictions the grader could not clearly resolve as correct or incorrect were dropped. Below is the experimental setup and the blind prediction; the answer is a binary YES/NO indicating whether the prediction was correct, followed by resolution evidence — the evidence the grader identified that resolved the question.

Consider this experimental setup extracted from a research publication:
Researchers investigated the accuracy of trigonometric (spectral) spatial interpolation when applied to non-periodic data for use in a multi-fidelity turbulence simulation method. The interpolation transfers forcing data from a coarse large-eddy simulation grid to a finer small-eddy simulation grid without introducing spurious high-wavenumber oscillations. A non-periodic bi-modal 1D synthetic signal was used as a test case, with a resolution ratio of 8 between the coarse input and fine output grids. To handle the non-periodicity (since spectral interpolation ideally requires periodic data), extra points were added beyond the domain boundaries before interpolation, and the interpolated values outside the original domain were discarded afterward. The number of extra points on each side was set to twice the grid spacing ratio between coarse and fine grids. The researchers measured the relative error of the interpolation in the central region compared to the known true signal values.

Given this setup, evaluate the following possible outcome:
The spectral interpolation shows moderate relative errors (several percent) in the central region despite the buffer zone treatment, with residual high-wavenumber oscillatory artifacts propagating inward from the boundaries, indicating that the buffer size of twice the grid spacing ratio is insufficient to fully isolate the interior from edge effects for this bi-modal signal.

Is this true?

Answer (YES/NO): NO